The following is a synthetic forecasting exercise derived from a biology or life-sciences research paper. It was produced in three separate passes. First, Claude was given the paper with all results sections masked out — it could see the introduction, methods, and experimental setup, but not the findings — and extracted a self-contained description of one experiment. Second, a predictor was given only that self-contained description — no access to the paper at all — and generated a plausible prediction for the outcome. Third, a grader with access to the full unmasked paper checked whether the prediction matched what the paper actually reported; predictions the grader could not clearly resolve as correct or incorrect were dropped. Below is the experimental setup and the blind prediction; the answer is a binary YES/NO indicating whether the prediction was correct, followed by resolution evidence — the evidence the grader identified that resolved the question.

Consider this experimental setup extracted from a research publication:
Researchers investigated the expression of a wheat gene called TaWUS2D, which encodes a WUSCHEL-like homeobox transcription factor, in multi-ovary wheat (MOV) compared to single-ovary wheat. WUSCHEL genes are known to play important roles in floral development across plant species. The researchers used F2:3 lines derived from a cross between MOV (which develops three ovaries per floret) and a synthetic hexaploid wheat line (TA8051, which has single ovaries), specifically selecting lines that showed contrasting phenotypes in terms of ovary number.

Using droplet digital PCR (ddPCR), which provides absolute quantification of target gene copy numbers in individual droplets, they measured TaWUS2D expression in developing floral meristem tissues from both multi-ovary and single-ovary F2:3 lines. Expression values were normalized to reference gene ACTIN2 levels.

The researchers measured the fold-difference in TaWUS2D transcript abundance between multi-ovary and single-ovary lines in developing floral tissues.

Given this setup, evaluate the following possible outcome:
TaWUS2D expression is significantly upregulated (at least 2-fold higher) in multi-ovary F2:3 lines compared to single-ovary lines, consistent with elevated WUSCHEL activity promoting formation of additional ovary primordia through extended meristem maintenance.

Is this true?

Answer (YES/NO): YES